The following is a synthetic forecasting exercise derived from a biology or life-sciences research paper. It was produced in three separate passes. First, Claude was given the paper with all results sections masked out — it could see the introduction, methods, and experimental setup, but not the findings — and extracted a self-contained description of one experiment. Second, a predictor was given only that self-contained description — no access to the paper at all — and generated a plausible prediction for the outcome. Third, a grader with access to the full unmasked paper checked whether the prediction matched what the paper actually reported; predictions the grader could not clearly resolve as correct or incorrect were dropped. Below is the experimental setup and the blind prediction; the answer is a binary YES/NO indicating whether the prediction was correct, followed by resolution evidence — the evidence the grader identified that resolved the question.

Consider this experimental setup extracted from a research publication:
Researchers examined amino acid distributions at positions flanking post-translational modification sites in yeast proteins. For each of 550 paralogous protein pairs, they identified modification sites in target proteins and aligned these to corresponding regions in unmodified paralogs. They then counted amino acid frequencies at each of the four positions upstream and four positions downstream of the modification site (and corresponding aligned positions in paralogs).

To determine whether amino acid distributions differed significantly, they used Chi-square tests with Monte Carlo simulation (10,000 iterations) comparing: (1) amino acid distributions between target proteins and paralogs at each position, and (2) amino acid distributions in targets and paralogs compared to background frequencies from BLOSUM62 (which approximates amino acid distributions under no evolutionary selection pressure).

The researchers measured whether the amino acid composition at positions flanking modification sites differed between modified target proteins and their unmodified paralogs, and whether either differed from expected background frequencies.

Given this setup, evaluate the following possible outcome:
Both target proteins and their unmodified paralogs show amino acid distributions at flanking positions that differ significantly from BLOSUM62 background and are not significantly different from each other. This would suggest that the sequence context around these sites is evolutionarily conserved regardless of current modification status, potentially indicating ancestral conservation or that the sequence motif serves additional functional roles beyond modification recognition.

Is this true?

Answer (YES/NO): NO